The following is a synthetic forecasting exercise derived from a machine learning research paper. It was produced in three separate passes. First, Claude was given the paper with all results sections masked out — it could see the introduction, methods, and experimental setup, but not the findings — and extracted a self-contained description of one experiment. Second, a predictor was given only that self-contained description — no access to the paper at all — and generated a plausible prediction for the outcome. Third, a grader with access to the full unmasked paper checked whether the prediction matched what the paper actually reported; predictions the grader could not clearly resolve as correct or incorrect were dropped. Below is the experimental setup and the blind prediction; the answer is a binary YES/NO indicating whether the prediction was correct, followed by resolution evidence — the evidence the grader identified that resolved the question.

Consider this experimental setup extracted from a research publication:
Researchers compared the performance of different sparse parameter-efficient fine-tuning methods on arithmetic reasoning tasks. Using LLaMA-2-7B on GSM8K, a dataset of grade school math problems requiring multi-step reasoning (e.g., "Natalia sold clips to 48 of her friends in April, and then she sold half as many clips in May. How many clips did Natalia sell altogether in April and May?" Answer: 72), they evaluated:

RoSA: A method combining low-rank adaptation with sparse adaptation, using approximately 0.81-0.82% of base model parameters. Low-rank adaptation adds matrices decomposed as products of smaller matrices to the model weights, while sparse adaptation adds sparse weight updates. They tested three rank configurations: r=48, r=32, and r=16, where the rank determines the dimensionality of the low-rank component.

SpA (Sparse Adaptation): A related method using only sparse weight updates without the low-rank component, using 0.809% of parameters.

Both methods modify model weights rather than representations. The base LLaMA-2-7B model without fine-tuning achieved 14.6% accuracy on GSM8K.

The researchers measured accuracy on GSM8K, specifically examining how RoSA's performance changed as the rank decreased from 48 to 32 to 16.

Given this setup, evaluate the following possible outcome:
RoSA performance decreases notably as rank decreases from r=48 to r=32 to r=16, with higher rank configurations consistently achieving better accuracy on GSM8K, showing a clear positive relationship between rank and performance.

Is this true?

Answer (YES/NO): NO